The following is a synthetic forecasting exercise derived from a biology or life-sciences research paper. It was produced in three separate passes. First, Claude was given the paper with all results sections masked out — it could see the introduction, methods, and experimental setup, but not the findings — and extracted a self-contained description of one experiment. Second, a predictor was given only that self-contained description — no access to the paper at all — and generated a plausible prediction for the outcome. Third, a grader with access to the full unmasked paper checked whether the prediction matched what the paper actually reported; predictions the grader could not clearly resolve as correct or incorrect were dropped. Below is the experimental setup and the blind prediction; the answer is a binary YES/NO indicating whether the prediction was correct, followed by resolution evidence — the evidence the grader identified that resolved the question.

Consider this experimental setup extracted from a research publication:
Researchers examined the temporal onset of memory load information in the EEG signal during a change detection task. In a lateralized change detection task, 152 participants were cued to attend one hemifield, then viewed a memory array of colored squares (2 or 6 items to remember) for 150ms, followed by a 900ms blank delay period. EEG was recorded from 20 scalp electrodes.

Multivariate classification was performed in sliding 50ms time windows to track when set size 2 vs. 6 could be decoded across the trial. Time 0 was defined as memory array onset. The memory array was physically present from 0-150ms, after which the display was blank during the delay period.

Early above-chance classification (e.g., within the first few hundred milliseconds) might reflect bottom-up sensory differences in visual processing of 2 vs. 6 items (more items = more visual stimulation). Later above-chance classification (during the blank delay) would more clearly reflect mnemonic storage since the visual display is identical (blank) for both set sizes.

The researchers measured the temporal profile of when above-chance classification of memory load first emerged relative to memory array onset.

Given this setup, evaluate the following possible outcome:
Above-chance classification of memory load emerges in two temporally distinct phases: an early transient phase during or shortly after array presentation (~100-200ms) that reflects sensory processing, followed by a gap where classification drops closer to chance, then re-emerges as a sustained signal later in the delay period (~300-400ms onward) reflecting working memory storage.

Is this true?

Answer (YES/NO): NO